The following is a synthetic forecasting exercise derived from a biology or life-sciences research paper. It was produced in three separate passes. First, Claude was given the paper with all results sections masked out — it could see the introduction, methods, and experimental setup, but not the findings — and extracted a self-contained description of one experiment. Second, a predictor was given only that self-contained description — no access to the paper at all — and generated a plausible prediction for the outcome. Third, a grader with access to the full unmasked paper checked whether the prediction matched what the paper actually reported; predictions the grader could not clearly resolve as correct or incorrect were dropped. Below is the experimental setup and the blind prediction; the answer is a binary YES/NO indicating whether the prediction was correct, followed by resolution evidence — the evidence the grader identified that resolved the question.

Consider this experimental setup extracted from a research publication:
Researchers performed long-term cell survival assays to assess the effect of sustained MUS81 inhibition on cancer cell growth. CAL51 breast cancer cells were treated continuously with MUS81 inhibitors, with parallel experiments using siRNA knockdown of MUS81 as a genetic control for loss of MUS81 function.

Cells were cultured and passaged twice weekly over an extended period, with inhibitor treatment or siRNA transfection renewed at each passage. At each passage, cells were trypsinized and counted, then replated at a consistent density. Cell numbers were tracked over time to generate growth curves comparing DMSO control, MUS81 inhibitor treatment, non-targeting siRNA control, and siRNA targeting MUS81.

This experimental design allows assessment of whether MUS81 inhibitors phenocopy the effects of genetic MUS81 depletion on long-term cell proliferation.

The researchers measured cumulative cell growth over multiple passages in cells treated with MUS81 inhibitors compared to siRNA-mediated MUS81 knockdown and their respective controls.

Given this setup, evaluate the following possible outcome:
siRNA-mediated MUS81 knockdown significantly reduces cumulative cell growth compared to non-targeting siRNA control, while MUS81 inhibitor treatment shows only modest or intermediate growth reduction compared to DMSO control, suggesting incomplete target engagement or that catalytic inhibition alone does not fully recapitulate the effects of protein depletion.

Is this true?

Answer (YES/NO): NO